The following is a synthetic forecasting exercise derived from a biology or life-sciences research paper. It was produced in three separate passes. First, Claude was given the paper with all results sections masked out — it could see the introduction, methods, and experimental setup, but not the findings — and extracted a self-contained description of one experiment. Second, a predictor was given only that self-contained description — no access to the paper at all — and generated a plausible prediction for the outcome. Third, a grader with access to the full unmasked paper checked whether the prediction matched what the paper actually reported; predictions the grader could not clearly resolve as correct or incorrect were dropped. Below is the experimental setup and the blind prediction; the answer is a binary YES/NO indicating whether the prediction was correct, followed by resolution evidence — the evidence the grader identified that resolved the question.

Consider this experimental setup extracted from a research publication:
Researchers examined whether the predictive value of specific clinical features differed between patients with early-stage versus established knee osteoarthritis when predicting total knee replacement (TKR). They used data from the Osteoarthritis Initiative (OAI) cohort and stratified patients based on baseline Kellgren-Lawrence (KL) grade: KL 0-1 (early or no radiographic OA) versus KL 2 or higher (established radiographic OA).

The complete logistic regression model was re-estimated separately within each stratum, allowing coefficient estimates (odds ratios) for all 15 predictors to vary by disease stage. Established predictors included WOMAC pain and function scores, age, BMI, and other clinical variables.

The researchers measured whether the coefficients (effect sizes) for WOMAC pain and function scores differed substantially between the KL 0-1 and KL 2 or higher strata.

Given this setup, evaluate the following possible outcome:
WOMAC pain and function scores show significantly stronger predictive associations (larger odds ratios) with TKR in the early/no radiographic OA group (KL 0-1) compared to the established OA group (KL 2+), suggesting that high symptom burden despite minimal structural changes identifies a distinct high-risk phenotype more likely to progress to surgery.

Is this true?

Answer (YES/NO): NO